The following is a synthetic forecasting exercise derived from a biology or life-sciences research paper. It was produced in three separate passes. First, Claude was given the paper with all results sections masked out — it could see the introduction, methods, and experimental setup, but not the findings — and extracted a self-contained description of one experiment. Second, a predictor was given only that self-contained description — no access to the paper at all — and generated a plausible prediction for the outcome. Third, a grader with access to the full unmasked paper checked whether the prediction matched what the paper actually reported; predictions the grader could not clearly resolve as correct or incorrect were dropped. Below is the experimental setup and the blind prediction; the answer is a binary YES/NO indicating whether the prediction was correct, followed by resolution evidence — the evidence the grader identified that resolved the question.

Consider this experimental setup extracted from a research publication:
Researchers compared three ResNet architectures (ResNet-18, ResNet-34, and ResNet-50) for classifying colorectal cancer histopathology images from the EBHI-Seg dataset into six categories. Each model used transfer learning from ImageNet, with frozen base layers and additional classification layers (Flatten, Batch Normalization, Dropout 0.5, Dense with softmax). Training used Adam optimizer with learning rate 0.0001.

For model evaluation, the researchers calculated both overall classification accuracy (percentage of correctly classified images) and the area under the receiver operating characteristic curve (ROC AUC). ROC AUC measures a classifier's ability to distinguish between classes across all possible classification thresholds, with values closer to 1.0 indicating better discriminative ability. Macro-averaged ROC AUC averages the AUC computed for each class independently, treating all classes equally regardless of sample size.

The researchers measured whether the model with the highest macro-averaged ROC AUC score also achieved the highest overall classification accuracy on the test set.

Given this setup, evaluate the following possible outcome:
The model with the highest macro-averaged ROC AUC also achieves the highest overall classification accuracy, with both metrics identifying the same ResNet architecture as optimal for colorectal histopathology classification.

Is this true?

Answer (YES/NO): NO